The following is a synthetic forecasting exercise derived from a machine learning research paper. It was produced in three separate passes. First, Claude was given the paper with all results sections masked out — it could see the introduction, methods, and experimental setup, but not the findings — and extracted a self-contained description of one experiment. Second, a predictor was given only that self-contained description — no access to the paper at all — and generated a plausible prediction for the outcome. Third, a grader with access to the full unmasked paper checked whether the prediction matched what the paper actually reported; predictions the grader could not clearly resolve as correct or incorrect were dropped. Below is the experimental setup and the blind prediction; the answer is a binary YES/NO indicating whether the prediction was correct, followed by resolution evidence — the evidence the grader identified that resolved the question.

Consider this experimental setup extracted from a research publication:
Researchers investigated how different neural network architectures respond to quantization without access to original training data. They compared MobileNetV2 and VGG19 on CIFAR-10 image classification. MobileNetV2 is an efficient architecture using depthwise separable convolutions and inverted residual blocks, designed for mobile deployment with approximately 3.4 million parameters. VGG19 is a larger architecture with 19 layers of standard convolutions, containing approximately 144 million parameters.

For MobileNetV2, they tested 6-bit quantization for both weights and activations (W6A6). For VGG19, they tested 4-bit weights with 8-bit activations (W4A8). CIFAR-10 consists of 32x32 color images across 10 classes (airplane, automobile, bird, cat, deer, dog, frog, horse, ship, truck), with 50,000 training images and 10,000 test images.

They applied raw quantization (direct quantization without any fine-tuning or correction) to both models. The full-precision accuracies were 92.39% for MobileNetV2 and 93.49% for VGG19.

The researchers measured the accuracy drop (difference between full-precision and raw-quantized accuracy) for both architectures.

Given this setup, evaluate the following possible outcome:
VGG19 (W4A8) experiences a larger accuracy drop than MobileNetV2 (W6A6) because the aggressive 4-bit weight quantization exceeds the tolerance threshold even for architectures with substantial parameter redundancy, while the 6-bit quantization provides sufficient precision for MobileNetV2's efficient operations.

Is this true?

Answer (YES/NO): NO